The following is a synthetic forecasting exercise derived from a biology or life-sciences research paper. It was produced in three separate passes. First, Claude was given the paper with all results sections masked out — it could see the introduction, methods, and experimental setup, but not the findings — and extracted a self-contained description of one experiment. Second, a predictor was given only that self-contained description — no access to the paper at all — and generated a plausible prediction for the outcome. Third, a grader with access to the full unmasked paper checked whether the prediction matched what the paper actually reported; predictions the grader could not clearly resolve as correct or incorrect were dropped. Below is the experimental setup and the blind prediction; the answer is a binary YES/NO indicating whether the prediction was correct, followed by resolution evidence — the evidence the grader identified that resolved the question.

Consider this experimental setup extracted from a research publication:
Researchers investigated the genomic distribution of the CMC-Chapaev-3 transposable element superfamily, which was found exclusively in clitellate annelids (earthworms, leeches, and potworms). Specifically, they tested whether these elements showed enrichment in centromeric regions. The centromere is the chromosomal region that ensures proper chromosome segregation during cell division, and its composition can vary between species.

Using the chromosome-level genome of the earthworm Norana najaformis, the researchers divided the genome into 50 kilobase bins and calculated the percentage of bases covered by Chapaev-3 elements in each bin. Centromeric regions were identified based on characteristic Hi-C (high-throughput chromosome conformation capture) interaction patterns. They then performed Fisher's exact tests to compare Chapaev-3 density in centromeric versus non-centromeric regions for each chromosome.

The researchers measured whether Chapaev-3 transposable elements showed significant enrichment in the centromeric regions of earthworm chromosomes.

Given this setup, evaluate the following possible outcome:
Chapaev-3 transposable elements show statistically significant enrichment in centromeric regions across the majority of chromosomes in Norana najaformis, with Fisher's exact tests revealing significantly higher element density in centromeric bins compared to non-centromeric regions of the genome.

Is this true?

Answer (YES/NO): YES